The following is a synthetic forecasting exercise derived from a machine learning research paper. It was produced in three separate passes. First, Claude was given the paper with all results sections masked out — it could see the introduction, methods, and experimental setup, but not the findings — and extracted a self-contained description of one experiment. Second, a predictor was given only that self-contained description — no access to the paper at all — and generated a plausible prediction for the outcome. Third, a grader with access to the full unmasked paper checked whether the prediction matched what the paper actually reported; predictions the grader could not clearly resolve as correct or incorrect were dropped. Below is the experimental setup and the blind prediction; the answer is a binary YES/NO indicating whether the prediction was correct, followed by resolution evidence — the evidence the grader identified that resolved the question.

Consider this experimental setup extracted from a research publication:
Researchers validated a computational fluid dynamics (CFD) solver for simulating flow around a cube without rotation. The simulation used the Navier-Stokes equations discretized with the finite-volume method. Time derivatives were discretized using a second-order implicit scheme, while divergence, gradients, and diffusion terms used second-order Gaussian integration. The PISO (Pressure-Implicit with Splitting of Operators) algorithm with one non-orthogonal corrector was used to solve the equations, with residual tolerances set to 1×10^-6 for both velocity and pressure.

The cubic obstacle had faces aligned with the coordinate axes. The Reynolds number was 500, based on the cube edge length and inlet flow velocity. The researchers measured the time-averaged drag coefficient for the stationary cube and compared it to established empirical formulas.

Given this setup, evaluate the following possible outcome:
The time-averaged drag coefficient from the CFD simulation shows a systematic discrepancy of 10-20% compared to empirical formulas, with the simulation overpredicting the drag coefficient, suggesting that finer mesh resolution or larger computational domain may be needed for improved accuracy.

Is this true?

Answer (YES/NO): NO